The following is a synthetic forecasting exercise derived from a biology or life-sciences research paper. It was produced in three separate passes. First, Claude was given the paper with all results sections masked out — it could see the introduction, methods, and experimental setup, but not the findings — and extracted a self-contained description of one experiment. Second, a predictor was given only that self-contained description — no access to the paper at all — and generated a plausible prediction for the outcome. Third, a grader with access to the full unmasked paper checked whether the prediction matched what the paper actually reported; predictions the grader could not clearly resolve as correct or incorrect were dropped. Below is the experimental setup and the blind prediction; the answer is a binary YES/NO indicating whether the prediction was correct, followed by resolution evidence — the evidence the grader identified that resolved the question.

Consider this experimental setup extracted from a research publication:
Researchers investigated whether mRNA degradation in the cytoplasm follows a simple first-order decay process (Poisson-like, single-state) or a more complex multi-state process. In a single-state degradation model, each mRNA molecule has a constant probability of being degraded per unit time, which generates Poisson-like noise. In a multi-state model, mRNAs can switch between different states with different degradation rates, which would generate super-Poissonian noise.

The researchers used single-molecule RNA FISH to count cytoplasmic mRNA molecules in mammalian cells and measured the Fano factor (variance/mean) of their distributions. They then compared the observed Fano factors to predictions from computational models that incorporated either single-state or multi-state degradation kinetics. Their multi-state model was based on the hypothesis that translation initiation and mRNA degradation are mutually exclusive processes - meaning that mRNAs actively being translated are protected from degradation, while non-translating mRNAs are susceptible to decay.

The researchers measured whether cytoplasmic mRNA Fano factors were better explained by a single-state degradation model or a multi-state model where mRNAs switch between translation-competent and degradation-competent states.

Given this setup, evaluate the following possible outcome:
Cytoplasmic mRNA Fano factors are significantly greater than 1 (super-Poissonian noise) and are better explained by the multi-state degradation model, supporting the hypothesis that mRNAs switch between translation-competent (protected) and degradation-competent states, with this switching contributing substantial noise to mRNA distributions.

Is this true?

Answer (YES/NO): YES